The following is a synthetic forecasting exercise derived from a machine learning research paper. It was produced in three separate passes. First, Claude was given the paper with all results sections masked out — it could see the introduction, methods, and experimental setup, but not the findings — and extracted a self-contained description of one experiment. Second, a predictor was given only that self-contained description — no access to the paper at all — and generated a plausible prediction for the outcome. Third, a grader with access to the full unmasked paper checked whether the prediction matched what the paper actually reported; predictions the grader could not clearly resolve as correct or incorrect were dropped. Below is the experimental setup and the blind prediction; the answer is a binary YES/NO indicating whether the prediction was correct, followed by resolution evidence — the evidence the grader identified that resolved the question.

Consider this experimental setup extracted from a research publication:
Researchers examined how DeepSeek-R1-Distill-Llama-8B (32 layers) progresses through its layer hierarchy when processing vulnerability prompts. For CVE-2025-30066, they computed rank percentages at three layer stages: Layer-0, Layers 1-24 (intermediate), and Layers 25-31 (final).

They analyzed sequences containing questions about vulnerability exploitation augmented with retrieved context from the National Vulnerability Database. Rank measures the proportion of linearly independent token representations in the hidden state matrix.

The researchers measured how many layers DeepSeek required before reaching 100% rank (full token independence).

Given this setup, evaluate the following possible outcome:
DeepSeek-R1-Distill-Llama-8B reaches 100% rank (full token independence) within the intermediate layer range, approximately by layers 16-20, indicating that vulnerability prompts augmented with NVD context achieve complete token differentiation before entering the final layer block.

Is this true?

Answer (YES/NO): NO